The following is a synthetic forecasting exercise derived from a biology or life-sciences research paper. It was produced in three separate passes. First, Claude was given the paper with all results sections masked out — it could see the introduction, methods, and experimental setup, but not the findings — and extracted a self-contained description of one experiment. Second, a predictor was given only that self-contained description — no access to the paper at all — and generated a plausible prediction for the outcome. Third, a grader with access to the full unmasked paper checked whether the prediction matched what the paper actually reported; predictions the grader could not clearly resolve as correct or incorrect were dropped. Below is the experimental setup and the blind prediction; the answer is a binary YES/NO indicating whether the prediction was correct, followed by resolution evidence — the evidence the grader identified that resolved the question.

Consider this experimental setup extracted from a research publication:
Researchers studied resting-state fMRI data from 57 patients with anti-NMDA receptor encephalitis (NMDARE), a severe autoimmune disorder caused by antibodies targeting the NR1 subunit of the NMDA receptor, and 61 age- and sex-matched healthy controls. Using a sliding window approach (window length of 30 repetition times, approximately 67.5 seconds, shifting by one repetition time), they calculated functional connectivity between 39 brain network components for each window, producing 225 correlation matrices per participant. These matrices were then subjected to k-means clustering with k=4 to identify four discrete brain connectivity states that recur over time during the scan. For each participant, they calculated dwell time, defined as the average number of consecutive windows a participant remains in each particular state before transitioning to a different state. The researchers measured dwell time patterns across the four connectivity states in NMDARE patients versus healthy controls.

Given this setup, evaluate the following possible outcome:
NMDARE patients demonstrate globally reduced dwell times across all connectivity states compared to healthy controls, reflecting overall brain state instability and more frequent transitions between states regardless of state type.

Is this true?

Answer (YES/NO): NO